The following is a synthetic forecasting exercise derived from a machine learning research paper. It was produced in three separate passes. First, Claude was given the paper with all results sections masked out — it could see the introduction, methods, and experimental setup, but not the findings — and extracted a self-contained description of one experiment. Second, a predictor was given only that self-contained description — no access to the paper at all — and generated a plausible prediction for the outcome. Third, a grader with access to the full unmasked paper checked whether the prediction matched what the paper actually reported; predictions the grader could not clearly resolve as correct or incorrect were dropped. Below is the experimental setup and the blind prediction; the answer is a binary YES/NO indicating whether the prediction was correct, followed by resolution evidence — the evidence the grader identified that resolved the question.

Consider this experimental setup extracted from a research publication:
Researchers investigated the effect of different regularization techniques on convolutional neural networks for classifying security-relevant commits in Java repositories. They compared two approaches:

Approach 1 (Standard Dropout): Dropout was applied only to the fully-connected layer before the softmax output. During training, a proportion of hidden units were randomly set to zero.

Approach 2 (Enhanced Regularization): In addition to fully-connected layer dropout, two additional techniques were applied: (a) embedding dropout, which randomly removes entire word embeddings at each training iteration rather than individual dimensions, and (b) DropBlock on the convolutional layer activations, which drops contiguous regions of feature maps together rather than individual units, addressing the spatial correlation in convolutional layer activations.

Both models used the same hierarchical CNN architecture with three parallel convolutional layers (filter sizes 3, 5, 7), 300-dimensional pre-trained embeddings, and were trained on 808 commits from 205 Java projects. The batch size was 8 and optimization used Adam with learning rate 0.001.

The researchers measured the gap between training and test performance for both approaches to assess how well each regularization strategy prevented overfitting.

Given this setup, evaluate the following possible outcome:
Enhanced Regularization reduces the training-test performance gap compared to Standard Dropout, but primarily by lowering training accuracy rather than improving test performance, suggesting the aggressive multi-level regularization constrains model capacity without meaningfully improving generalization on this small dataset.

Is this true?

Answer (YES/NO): NO